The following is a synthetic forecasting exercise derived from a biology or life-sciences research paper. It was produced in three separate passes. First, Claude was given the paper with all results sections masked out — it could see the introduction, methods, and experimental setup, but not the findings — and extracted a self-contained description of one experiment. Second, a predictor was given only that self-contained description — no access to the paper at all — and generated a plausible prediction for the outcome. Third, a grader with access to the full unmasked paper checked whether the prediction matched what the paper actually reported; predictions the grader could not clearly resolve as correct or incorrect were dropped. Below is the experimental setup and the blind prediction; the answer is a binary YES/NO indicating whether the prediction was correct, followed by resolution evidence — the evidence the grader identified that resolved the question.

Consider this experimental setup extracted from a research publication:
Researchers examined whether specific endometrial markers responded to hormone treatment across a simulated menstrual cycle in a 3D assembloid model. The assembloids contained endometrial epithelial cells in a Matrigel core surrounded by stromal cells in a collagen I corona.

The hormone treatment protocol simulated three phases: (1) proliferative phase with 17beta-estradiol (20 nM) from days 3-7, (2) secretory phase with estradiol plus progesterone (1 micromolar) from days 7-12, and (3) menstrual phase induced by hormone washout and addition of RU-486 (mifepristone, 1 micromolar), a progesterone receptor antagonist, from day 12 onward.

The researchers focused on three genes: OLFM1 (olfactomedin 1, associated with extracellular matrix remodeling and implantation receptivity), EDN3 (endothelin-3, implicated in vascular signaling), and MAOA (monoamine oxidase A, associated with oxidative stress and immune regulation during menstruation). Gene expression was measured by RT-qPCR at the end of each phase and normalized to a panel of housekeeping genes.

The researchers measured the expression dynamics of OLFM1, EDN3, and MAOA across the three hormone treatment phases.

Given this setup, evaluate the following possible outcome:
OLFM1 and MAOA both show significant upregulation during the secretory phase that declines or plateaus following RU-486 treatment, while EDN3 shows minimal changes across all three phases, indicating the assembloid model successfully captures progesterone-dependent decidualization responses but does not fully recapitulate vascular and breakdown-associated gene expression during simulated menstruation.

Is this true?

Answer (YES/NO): NO